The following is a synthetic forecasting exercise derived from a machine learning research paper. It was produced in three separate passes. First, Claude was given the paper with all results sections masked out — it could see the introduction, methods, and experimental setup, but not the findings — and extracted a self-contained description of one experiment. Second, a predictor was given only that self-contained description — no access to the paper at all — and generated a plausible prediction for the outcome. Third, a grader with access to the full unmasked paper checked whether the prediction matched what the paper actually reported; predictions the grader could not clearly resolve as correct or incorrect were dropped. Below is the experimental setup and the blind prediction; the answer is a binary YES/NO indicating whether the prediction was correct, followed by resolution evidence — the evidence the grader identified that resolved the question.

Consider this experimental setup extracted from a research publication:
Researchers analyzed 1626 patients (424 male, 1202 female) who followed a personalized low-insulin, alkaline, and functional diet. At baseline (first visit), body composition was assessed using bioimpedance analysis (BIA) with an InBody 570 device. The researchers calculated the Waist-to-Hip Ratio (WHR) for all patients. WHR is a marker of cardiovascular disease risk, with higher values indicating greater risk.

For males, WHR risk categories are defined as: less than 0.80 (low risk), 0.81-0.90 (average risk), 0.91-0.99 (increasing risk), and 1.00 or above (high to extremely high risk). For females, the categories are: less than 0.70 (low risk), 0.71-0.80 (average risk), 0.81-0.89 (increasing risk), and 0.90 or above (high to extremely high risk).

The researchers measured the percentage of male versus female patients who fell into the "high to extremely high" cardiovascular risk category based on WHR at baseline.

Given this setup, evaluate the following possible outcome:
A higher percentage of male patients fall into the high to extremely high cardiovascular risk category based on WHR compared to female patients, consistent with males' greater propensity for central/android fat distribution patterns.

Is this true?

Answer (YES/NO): NO